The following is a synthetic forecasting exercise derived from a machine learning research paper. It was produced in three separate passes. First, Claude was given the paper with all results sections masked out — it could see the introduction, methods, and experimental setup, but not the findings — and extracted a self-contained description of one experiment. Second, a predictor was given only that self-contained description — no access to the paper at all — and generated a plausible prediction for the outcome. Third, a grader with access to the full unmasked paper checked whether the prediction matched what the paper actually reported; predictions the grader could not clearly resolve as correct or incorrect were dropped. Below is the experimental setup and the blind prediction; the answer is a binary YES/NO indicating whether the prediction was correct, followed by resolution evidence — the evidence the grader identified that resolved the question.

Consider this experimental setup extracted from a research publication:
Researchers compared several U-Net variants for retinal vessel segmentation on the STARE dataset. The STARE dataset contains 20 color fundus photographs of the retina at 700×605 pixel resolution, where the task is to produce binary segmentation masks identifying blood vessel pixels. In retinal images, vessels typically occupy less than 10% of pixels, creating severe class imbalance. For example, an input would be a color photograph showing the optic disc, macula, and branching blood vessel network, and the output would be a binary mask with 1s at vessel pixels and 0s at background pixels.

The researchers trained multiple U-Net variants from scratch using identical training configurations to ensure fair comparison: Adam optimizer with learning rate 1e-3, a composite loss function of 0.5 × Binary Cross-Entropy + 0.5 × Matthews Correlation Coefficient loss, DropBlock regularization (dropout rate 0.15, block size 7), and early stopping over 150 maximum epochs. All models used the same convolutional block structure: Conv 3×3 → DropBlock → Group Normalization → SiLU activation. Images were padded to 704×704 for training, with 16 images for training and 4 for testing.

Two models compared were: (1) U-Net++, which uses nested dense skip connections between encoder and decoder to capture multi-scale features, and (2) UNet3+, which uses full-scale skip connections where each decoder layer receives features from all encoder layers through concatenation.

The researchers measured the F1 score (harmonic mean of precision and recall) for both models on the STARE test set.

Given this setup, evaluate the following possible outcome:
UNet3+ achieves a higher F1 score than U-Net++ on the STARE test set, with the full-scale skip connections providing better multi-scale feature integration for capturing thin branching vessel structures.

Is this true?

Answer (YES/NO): YES